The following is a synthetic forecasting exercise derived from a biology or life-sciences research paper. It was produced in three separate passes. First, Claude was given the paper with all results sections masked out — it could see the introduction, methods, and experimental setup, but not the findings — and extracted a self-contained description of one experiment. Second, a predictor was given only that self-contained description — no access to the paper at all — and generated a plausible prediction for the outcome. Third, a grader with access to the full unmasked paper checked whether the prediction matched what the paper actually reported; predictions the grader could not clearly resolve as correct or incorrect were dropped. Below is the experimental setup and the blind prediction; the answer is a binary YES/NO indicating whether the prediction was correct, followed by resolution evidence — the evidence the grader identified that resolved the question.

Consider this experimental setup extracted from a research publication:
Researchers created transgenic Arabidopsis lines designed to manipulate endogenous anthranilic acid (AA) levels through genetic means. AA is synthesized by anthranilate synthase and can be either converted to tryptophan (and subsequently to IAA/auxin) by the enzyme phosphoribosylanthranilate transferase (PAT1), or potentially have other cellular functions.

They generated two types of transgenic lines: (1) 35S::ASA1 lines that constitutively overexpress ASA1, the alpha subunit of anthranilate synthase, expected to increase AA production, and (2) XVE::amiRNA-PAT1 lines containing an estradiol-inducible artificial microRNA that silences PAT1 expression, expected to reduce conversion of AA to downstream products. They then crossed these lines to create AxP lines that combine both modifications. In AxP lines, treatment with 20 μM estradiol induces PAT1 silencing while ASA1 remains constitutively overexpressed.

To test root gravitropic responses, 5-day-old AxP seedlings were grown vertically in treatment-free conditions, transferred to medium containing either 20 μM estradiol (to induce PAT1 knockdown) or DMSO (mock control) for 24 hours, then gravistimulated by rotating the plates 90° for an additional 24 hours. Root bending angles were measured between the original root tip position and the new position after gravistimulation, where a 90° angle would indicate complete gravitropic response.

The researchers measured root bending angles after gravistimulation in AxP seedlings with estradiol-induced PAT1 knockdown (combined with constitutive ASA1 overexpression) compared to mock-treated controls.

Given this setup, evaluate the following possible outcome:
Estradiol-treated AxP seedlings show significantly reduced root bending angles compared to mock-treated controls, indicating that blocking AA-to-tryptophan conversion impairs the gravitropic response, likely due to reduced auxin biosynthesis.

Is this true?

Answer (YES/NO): NO